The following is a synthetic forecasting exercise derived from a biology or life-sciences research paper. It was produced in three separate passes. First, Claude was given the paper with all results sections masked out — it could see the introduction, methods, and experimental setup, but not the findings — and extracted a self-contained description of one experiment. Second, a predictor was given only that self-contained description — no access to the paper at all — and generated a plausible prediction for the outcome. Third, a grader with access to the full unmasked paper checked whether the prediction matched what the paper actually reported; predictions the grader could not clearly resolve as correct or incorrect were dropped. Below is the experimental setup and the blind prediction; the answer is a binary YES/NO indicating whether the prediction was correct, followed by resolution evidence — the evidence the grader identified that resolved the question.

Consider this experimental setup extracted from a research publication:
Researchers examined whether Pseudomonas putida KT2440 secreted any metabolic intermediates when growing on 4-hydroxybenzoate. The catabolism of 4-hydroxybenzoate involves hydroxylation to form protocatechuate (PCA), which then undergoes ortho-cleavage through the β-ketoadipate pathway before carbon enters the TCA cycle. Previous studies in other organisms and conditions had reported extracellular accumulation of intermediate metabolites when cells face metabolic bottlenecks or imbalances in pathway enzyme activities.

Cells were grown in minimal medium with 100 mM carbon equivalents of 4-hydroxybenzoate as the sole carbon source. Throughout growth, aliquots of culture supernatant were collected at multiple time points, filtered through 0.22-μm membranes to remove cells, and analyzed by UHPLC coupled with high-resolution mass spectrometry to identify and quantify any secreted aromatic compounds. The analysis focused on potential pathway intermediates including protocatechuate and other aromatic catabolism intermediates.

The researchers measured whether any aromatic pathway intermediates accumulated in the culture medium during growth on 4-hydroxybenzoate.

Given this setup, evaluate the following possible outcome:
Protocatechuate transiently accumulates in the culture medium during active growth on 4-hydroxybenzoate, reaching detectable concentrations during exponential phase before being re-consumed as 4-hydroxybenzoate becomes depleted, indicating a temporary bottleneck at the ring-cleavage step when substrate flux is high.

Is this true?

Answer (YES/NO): NO